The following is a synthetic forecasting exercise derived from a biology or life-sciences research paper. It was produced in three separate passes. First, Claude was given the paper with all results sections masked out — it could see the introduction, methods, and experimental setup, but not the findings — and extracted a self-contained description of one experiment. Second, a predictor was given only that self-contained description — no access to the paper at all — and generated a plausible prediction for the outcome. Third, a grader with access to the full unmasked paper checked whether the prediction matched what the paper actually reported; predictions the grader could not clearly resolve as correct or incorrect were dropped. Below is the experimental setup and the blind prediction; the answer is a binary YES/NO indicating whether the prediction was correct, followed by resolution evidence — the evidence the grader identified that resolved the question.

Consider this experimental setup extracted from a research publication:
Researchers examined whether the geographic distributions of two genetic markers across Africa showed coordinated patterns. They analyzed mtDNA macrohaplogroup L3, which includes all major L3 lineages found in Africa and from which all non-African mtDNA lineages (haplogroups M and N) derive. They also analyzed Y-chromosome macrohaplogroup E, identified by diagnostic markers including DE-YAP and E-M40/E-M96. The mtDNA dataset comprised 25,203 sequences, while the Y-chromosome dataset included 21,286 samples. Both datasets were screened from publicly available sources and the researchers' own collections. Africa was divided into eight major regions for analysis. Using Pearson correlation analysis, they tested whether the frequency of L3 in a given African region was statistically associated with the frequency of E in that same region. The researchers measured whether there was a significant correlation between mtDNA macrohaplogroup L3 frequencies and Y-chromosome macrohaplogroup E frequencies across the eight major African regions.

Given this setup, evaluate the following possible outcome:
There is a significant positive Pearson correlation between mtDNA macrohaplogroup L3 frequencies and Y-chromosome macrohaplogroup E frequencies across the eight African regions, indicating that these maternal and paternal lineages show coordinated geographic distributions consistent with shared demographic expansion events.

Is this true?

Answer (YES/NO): YES